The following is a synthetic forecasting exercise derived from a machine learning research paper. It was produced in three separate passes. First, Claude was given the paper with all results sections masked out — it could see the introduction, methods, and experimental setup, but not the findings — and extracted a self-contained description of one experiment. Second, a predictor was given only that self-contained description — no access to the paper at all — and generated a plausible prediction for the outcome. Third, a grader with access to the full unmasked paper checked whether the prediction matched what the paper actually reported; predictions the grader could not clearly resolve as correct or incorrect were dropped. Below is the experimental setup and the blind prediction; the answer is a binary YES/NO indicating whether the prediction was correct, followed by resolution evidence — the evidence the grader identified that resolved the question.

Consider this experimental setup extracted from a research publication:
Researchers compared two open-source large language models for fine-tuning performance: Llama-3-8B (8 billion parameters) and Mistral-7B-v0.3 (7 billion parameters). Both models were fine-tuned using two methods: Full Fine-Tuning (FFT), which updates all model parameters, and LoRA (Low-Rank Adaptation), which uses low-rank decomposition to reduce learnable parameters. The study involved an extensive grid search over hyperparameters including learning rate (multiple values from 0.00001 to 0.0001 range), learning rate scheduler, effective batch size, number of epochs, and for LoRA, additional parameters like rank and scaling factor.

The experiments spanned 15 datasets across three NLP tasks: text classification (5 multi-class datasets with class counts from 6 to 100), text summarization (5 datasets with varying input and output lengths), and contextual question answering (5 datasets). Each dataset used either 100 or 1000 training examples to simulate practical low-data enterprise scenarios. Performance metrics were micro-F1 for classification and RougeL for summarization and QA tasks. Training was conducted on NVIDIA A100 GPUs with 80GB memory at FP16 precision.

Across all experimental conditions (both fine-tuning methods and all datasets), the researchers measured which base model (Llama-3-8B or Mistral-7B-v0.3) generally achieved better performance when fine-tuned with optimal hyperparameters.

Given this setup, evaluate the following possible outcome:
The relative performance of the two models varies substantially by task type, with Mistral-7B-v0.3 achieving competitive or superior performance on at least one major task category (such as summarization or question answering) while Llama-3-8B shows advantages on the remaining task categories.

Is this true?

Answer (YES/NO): NO